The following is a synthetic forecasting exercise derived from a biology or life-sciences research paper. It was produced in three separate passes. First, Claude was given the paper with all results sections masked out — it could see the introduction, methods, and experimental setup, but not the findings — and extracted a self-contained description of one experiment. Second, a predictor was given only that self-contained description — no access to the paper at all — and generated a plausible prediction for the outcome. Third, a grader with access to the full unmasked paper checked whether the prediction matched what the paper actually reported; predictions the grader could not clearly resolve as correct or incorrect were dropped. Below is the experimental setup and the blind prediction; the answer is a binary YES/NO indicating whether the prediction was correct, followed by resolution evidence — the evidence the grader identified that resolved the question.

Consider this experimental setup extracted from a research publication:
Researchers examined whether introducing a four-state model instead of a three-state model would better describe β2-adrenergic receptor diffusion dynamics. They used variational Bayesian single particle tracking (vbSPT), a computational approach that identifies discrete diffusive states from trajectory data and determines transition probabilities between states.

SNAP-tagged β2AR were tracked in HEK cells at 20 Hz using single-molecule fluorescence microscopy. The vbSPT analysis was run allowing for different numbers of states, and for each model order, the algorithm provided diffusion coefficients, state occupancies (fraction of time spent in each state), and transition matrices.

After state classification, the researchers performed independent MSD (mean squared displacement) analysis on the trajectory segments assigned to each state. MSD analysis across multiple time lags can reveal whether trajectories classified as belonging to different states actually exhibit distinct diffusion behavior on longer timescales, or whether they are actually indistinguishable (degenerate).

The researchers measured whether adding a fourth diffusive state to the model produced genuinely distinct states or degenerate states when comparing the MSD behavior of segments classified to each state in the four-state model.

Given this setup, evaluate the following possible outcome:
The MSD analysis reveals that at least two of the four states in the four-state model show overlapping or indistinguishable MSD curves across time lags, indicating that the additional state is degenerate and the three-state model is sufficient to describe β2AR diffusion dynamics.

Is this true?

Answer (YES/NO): YES